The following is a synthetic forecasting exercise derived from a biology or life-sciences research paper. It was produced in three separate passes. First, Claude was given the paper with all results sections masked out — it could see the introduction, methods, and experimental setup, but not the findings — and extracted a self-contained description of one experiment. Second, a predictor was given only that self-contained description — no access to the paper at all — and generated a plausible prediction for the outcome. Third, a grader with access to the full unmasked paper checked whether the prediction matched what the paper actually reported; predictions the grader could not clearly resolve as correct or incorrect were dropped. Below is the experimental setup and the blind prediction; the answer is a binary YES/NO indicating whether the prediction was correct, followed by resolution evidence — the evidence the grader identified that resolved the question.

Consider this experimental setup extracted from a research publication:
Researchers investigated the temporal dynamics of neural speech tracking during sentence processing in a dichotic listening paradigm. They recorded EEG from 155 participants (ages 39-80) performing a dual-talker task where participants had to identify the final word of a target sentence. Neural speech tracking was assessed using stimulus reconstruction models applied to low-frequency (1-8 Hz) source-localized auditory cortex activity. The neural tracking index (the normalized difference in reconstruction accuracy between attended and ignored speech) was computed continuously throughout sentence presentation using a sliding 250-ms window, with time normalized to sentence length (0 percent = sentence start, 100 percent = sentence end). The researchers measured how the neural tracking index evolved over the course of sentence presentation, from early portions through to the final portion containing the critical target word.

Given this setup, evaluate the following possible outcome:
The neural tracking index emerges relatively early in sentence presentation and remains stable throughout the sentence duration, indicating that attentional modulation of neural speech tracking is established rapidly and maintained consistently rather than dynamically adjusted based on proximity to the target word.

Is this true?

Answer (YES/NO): NO